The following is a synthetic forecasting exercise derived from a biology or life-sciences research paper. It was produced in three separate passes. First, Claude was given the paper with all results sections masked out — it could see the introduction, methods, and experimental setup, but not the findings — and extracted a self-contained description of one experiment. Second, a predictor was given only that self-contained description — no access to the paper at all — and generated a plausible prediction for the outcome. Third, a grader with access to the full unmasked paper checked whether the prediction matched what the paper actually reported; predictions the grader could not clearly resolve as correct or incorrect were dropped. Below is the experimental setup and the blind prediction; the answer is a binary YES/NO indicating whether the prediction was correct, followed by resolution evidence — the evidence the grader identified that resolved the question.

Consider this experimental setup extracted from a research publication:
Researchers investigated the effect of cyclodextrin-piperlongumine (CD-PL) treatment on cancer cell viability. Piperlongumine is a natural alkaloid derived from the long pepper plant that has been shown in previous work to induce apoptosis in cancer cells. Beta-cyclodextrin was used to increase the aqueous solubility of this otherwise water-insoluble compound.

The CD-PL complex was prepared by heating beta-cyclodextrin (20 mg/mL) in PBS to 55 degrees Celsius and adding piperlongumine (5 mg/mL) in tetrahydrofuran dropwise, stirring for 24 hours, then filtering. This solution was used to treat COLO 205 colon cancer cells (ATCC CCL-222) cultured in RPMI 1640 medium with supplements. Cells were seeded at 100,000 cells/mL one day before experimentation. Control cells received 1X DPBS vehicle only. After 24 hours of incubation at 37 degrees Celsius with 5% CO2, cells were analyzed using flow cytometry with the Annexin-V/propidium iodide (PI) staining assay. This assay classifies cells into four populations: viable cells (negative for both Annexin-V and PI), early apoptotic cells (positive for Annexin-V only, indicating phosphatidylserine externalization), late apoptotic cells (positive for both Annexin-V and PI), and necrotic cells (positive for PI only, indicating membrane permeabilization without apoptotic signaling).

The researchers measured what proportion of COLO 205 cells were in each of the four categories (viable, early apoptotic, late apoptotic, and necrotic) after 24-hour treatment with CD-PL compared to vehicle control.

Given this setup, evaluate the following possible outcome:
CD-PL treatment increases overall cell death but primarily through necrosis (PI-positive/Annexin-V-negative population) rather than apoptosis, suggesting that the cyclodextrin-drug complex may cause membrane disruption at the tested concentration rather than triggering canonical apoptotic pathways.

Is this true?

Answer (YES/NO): NO